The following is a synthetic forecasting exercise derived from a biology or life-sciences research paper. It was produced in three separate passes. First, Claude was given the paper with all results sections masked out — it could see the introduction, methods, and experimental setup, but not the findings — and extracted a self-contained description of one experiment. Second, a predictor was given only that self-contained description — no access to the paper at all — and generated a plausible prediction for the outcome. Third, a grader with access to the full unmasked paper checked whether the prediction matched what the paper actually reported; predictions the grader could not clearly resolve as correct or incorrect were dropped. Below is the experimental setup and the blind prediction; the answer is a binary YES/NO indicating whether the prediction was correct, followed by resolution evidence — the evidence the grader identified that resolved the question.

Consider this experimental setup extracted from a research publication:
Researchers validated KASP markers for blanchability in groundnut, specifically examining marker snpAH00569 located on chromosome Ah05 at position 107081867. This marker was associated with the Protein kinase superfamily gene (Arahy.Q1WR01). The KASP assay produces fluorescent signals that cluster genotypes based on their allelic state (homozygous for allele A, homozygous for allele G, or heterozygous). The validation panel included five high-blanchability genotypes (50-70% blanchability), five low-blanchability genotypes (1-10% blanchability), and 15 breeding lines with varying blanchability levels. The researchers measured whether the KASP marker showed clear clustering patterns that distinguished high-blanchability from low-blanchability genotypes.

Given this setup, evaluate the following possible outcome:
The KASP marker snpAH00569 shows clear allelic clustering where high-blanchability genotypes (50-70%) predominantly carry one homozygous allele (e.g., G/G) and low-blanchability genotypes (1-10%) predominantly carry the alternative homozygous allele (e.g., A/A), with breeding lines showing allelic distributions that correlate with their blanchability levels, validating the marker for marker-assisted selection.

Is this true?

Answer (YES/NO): YES